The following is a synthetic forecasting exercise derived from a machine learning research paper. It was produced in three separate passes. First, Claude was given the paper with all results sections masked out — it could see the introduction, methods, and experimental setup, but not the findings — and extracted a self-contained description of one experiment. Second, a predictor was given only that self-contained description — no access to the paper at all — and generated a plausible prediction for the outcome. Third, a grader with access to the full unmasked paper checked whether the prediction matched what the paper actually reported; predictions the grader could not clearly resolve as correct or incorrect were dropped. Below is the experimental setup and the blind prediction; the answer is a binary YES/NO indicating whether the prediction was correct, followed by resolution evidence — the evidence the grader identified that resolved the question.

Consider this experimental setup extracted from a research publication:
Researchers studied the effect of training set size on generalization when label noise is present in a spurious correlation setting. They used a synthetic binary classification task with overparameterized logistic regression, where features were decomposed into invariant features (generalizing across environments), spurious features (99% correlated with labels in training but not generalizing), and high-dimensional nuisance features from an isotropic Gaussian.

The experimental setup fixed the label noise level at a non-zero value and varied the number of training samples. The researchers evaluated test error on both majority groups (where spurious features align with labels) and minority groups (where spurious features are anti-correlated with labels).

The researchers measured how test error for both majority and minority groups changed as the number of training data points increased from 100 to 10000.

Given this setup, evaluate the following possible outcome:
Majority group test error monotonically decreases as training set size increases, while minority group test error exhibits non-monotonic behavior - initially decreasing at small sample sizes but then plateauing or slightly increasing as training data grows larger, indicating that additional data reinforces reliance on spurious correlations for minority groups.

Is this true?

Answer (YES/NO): NO